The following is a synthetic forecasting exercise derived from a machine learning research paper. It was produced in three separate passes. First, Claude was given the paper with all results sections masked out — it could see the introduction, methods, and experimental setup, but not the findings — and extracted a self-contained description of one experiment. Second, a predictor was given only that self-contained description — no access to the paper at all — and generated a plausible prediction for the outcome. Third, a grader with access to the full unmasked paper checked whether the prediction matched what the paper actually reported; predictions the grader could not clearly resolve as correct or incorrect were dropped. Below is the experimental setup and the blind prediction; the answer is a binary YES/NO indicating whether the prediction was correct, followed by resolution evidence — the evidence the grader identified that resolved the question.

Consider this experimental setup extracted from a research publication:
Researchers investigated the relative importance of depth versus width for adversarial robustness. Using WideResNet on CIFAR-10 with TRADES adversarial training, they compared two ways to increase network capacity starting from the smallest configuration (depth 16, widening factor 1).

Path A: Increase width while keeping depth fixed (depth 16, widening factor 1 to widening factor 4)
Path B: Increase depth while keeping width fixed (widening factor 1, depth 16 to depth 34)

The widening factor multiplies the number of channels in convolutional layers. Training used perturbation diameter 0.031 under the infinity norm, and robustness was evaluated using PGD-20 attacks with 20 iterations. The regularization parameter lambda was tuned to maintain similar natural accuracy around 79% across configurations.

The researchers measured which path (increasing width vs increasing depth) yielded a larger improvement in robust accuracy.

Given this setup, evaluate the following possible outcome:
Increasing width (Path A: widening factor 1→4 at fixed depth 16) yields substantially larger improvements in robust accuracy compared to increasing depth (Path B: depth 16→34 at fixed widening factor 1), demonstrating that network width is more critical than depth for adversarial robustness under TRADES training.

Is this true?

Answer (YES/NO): YES